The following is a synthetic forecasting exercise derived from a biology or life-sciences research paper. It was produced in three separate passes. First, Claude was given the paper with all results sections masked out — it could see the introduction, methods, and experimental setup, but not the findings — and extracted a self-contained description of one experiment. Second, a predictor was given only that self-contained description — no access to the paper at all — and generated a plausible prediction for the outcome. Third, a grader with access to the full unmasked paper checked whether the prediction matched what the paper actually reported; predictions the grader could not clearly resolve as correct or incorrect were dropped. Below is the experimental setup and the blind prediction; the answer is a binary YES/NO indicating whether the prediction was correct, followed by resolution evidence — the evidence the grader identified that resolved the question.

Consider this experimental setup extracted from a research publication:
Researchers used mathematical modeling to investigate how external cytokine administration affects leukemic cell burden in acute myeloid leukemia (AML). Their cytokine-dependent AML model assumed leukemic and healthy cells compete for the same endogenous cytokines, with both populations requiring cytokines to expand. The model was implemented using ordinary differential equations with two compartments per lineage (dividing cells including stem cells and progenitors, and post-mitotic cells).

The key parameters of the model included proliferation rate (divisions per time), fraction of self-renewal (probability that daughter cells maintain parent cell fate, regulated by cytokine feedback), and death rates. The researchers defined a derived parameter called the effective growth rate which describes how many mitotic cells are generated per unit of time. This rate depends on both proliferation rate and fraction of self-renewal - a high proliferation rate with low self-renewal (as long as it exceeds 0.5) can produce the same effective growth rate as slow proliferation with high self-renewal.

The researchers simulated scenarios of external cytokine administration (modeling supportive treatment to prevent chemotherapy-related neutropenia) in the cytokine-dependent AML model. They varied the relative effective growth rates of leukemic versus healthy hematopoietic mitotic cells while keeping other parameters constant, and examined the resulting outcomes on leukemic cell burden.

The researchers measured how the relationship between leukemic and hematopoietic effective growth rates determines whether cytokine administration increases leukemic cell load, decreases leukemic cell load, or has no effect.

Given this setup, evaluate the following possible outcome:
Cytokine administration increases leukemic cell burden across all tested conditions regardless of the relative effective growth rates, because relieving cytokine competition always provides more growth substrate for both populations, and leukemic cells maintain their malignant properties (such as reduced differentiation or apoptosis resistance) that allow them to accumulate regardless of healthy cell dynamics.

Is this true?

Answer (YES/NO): NO